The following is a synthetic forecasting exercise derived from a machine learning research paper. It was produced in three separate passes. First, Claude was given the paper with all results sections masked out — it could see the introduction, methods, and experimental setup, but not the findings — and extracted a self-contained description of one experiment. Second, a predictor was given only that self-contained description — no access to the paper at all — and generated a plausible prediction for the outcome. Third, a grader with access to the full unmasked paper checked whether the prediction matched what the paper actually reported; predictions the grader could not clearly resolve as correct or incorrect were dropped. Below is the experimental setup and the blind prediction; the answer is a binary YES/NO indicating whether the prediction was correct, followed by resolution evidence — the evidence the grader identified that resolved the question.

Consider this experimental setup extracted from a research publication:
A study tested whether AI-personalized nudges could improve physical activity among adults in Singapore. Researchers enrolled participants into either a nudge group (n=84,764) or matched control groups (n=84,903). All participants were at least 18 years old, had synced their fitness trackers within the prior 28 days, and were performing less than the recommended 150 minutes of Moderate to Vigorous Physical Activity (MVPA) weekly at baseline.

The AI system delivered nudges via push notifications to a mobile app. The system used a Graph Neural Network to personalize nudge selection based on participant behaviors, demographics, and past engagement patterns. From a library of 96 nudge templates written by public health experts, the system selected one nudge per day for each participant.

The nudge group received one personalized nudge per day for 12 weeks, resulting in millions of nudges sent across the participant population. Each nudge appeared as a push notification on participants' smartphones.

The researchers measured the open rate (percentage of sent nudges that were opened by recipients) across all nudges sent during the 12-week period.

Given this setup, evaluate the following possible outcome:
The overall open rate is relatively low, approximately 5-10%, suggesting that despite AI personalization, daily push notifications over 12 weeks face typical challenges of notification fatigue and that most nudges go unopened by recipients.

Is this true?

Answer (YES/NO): NO